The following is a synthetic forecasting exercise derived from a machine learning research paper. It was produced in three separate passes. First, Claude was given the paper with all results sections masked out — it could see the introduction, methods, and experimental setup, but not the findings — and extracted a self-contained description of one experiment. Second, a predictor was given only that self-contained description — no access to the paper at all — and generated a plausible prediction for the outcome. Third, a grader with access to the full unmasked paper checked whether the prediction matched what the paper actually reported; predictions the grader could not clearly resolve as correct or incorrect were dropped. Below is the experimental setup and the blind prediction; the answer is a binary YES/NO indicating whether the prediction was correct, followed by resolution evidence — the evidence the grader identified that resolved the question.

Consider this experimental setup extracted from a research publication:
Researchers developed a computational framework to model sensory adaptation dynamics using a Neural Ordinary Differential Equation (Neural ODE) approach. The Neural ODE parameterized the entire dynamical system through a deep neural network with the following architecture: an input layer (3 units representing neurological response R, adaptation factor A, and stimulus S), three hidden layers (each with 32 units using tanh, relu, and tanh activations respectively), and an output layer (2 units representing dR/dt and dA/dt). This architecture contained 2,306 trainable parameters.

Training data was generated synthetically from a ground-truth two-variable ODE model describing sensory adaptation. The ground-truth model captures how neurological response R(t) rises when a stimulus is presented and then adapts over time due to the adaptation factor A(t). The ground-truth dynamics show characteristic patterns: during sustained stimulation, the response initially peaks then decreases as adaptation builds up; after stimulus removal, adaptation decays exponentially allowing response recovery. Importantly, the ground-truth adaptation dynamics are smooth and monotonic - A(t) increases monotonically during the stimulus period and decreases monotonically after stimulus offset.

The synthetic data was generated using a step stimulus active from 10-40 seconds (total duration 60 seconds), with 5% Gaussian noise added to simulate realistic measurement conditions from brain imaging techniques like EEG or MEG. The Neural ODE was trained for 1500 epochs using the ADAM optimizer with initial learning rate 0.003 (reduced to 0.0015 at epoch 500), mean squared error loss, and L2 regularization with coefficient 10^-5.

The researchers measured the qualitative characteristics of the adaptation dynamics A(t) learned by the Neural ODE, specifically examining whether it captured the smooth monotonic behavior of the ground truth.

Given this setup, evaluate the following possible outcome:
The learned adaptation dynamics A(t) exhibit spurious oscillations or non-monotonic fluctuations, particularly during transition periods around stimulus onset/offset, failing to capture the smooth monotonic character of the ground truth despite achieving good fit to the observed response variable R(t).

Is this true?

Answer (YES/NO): NO